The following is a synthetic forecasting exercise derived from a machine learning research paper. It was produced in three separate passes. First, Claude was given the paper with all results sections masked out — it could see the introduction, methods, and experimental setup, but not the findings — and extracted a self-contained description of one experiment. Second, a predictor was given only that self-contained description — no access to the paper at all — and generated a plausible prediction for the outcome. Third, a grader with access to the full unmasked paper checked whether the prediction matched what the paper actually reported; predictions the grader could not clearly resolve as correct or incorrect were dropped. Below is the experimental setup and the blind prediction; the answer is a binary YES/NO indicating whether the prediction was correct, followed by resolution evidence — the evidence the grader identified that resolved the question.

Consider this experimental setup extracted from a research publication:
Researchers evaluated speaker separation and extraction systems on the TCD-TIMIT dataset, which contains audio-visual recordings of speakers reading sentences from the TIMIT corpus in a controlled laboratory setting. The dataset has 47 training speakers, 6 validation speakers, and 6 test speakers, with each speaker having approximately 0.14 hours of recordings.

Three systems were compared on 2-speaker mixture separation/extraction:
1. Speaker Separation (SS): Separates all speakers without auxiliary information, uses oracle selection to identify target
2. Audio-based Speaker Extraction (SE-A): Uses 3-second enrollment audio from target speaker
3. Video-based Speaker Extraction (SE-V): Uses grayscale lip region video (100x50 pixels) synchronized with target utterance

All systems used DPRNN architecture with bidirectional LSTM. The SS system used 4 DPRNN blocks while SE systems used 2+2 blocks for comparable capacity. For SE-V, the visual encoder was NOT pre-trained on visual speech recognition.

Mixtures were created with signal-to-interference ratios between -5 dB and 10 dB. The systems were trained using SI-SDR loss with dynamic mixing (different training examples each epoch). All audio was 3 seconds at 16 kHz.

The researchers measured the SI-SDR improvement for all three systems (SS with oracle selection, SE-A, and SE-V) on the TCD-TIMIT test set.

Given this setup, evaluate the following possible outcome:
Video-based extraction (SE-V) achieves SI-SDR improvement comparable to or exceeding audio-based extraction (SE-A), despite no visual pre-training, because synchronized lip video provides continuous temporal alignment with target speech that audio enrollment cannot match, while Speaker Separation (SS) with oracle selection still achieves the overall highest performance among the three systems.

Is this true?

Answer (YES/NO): NO